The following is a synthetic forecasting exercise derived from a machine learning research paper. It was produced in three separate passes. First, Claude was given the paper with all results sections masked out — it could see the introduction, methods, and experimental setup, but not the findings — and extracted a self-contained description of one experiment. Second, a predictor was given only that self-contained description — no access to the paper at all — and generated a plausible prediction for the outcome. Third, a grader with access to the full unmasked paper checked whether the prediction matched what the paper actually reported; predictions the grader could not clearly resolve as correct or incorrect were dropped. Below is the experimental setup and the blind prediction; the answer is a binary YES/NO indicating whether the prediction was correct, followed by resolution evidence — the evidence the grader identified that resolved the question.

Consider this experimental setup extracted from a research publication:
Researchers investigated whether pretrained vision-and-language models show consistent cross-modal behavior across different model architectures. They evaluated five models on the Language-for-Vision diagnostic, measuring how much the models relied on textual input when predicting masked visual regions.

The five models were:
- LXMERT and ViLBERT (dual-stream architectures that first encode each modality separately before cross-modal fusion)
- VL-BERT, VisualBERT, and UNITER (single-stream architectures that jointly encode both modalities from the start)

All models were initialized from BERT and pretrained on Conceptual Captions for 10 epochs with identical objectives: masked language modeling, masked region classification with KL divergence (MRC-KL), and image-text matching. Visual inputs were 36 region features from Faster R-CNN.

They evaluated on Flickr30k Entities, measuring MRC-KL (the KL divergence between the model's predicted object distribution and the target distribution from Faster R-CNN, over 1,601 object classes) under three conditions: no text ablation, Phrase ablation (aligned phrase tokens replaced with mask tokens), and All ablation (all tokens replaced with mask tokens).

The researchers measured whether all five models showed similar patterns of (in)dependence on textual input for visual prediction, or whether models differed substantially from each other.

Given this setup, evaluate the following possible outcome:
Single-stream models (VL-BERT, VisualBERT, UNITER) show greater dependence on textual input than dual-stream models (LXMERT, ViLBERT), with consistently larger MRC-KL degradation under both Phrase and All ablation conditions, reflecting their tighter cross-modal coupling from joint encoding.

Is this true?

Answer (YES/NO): NO